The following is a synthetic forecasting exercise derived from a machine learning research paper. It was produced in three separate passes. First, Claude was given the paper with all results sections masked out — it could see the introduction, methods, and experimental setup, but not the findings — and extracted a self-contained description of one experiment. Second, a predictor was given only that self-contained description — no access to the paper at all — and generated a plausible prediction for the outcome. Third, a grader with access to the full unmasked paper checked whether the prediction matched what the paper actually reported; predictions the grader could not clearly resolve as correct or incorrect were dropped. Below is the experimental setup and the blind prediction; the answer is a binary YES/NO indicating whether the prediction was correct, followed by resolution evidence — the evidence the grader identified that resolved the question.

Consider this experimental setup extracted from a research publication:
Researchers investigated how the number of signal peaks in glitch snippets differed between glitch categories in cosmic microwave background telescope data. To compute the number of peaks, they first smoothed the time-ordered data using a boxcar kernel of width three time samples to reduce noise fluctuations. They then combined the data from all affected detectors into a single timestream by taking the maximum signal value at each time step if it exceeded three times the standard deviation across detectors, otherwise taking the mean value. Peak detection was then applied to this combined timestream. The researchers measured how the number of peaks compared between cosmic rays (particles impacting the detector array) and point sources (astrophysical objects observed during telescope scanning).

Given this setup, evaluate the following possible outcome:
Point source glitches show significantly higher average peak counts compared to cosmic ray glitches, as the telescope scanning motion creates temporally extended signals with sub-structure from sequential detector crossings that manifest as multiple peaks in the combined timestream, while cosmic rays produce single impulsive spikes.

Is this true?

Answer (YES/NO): YES